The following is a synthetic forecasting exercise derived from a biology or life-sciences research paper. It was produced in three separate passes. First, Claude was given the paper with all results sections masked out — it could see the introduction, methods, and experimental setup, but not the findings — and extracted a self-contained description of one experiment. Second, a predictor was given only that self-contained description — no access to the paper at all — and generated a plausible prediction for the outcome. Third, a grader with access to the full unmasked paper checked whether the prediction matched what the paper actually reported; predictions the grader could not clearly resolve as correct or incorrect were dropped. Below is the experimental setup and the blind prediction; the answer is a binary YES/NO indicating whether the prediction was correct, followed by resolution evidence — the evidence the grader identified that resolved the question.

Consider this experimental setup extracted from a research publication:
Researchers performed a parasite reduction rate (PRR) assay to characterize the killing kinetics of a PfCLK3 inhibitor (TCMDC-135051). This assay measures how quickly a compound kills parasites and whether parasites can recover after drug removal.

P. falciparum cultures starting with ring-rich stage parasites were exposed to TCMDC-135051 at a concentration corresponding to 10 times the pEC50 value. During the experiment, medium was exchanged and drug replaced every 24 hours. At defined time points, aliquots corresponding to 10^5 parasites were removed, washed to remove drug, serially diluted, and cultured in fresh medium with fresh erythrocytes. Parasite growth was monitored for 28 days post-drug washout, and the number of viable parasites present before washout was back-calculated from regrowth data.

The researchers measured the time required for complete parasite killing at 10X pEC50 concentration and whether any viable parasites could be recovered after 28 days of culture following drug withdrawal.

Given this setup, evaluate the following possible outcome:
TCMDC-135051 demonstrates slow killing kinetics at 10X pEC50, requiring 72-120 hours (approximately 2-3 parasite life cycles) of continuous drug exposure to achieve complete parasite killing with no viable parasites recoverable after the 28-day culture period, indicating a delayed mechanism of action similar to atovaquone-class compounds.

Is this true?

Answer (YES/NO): NO